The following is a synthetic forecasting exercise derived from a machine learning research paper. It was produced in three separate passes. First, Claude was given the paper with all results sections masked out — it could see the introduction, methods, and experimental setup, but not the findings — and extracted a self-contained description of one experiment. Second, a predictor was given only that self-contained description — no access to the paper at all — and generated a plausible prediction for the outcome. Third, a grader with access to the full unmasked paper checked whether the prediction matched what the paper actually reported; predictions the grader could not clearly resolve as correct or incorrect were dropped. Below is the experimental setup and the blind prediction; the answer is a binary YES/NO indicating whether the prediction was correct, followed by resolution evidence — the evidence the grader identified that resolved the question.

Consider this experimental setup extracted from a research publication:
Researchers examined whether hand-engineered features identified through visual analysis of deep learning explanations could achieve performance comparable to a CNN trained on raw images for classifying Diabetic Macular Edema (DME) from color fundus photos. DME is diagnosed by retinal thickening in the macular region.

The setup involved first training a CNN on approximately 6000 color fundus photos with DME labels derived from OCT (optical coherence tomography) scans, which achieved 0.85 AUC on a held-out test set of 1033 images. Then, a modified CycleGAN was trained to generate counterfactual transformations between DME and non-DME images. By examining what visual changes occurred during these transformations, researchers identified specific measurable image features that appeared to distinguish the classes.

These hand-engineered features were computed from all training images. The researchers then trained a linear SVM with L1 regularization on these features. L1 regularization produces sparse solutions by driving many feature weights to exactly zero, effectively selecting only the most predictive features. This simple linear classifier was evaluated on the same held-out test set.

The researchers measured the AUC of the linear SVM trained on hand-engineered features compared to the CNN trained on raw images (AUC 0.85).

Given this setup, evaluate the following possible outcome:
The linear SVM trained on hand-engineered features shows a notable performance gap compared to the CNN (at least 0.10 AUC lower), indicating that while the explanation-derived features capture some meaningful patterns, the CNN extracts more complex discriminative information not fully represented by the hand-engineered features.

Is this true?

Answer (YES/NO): YES